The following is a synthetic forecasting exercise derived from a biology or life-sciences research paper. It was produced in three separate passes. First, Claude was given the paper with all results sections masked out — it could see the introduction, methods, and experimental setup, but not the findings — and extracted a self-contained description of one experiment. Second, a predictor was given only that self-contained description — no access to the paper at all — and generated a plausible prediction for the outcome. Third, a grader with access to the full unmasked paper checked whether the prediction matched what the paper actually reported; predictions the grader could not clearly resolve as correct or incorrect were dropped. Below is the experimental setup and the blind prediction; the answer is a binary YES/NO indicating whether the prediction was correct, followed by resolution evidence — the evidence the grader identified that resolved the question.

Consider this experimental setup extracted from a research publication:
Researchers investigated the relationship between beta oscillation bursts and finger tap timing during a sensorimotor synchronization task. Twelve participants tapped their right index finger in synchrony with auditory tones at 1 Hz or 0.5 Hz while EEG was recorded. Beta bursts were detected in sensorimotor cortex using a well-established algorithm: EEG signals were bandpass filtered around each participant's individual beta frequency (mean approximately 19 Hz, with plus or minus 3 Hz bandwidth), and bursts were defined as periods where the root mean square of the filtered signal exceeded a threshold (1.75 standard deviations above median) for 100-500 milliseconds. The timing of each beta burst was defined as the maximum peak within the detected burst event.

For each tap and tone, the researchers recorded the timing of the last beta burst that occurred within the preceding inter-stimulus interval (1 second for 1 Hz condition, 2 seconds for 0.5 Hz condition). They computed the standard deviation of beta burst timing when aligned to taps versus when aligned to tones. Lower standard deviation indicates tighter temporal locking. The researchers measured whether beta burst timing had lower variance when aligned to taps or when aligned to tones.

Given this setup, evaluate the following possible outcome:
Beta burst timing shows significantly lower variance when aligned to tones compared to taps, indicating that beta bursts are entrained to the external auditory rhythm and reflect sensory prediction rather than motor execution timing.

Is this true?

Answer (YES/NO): NO